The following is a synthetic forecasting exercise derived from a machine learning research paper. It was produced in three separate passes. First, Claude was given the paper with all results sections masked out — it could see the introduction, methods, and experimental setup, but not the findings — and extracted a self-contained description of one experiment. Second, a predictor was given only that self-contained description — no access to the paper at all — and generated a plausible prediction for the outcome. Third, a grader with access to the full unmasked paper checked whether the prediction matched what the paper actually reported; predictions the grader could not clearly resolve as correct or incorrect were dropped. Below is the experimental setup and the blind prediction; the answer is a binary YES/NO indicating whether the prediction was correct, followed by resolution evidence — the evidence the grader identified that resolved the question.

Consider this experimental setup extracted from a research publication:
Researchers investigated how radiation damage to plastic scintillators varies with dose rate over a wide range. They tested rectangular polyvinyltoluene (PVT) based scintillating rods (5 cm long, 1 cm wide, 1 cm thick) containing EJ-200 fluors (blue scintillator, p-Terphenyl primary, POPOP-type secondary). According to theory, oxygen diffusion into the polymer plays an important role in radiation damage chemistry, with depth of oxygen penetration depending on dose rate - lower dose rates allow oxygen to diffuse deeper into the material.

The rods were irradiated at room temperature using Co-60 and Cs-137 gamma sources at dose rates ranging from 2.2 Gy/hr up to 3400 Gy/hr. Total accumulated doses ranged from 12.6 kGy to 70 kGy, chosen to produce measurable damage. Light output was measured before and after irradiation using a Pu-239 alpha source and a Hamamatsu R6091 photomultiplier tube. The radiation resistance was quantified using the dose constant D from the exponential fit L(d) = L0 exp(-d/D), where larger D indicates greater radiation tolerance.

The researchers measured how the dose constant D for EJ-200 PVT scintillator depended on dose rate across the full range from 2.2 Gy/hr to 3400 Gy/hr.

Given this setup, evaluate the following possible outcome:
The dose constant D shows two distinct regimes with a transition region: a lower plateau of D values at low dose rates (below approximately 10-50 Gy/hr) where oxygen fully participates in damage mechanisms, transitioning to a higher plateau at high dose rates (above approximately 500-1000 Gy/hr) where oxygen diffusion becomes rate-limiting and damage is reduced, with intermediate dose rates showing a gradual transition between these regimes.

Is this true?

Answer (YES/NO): NO